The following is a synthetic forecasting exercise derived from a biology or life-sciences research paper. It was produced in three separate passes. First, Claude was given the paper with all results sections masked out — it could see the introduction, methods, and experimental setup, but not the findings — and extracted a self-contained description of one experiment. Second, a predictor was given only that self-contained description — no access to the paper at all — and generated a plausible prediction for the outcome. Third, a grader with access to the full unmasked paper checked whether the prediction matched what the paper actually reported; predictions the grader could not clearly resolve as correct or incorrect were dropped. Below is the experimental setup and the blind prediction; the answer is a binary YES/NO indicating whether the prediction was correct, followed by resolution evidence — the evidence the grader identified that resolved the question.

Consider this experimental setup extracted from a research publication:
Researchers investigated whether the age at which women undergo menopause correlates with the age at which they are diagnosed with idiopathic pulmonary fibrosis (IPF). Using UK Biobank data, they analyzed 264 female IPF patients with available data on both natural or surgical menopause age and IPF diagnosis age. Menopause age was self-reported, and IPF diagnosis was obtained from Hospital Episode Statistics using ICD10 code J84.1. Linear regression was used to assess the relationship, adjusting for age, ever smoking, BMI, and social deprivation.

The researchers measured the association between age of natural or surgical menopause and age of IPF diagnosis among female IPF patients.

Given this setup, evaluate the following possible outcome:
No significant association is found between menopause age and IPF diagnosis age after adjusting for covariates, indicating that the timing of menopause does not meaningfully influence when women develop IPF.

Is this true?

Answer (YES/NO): NO